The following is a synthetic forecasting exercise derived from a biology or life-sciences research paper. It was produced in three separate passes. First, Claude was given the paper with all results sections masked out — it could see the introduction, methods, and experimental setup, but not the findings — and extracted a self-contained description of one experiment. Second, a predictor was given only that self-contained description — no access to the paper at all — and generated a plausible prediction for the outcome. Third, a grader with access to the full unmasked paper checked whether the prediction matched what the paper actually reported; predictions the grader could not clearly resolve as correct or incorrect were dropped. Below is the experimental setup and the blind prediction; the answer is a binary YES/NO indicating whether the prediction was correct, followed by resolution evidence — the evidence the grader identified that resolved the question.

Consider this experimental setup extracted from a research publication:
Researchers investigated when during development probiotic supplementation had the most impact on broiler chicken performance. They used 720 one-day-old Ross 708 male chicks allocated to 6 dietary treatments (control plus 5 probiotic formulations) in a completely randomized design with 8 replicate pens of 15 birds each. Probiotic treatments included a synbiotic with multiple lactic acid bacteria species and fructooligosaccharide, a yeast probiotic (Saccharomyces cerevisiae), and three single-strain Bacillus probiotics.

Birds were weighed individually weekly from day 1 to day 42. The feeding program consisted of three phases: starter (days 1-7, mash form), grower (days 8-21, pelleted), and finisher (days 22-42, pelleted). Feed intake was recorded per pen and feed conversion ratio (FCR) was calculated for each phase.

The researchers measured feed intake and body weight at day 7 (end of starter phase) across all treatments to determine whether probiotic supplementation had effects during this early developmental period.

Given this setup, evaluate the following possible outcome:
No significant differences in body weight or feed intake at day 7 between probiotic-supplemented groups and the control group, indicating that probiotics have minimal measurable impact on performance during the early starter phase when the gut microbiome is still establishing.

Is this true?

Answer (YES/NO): NO